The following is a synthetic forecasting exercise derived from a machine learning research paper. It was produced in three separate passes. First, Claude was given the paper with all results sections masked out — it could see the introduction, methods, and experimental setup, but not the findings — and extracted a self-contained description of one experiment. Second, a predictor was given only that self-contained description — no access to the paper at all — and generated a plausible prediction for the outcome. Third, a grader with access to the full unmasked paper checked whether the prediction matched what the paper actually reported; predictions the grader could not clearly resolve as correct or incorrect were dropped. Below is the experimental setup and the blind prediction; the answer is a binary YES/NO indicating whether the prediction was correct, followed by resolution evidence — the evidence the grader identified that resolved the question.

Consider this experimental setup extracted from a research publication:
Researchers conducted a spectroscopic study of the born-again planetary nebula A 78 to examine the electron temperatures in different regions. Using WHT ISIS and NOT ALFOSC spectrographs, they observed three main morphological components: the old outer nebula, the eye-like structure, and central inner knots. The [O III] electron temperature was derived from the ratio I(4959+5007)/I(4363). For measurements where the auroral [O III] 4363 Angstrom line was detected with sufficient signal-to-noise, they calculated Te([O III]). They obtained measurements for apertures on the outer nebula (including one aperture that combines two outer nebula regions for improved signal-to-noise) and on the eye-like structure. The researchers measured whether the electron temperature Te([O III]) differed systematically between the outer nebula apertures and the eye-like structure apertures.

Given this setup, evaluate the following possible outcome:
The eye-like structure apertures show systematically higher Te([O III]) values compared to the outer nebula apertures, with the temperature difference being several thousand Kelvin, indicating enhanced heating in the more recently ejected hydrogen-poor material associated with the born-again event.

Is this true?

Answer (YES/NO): NO